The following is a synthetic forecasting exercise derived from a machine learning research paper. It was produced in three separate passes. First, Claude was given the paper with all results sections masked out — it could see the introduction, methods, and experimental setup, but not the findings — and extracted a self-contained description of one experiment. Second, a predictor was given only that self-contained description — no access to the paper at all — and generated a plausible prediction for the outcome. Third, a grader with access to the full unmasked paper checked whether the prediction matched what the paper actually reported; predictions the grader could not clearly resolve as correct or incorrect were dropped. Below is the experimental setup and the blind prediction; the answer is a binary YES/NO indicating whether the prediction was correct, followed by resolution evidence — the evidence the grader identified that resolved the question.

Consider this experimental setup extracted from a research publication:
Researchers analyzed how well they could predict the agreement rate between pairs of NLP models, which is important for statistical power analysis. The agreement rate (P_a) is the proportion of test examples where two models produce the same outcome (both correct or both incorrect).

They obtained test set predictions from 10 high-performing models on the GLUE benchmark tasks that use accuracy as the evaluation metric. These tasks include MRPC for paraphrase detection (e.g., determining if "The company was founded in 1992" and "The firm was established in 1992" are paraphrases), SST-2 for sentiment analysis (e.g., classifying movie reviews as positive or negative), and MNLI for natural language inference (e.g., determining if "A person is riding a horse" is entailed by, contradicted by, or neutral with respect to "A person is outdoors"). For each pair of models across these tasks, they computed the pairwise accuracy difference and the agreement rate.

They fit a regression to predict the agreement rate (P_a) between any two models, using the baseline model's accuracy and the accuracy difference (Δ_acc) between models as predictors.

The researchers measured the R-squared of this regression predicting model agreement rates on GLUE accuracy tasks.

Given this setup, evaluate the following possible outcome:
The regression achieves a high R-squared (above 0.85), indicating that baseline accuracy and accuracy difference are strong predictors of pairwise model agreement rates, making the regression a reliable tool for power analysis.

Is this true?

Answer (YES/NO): YES